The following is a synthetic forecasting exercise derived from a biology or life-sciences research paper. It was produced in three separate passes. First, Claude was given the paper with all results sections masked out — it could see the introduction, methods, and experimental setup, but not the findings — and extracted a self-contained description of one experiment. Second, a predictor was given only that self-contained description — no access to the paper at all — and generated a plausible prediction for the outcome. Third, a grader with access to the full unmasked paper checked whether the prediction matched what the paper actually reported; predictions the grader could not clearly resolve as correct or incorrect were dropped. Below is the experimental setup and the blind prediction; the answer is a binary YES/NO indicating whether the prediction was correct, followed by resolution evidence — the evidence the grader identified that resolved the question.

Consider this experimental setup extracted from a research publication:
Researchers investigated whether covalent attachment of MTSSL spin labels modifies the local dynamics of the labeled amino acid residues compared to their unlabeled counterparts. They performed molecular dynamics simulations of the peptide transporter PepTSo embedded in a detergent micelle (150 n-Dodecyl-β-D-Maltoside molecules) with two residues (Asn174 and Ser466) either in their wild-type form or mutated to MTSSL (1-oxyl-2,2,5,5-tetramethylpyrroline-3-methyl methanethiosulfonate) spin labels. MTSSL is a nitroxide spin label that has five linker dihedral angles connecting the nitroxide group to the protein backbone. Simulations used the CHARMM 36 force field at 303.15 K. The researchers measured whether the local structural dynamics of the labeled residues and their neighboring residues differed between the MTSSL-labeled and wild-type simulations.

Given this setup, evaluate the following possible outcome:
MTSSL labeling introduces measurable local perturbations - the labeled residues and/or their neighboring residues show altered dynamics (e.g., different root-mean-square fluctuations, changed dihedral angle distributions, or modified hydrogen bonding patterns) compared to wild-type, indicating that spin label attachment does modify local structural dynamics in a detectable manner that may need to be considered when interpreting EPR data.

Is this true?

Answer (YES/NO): YES